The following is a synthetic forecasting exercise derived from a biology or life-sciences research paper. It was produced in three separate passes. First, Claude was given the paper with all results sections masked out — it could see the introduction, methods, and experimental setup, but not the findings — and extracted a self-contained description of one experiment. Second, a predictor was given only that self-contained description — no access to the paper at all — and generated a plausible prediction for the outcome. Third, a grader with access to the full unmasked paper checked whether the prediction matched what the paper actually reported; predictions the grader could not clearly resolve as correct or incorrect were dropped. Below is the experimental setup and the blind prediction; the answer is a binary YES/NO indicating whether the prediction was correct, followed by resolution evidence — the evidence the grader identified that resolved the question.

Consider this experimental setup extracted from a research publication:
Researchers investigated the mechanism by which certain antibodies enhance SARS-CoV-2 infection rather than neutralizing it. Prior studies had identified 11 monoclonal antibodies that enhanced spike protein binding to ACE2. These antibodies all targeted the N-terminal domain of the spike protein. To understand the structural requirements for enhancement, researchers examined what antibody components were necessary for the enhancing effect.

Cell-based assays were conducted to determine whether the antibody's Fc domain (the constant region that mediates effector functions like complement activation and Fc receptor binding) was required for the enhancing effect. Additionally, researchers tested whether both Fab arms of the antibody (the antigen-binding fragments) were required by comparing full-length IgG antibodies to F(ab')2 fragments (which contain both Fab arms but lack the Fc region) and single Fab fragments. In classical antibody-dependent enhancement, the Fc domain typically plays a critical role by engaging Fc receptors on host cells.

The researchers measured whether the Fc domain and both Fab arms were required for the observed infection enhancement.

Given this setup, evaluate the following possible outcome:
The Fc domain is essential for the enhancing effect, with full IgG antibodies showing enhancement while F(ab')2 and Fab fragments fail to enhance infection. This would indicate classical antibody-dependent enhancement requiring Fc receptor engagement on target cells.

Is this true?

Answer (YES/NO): NO